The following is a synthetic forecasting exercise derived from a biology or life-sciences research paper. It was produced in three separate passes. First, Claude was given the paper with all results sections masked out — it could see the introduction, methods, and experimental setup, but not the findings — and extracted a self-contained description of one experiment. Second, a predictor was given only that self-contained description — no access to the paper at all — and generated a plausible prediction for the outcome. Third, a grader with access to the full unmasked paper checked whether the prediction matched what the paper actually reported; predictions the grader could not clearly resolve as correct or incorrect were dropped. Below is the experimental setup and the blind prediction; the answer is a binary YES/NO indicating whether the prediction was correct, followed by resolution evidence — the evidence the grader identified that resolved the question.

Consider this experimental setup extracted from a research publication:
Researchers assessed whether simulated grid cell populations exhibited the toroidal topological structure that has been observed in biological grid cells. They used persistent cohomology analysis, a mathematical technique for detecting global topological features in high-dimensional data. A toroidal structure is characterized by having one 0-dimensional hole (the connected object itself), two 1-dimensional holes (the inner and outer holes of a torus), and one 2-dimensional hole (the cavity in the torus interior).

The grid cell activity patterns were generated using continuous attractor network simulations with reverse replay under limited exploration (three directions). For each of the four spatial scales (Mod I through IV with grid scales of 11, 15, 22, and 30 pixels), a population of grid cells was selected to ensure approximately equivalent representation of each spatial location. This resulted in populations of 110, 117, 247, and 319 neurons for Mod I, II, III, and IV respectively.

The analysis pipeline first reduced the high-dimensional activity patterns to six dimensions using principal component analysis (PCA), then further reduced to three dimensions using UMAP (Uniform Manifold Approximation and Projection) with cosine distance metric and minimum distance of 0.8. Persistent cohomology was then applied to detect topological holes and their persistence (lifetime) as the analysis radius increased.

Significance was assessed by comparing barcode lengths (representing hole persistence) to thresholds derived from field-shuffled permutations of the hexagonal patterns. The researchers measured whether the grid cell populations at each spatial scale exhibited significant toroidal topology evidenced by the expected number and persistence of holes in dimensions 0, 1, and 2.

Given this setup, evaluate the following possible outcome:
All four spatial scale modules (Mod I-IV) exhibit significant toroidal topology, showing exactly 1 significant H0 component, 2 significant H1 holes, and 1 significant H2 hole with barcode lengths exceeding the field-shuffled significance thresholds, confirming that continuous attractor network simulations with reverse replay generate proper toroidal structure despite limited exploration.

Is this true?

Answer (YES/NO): YES